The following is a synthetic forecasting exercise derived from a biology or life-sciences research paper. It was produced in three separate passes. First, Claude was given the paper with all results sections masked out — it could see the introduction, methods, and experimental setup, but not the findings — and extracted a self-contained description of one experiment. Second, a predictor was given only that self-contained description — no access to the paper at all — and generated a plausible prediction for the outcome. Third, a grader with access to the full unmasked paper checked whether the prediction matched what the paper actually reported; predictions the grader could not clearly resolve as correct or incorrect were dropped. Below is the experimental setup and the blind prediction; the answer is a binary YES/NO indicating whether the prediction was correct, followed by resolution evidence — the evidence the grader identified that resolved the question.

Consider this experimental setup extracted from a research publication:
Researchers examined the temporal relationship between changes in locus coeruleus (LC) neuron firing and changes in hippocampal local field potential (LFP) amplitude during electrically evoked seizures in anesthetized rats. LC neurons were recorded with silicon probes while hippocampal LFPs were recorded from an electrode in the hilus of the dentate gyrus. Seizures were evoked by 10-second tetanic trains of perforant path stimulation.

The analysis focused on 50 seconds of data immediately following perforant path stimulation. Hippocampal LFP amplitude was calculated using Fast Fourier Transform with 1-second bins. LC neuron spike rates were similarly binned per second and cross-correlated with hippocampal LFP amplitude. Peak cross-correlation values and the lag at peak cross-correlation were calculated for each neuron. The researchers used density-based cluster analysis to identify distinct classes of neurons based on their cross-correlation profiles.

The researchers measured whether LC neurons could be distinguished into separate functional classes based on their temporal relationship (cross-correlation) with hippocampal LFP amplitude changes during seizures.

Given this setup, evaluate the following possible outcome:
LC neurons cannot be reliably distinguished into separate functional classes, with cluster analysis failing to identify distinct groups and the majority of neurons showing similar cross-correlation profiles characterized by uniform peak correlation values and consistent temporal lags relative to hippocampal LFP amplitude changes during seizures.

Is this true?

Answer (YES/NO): NO